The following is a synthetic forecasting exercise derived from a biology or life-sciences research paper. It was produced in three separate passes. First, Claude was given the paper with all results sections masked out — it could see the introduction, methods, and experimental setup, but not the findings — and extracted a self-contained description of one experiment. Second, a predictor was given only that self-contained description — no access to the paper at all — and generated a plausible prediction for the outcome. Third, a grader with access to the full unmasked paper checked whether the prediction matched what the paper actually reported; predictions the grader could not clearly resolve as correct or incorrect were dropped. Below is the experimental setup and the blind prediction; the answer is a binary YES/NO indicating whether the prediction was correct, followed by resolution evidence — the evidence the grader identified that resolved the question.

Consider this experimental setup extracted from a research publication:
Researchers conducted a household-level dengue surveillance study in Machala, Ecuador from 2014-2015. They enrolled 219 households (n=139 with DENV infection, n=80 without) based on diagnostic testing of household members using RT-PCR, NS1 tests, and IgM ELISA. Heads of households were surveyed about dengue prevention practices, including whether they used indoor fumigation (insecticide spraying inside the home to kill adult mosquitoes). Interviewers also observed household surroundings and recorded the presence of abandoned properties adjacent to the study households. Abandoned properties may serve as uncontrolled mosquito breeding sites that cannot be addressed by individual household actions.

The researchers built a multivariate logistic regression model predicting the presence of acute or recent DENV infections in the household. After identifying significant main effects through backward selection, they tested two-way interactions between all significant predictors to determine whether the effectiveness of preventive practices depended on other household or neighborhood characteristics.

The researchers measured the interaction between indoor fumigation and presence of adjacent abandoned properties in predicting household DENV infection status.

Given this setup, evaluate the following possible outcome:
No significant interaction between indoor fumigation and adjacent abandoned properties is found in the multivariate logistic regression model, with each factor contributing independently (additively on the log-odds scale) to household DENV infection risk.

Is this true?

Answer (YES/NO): NO